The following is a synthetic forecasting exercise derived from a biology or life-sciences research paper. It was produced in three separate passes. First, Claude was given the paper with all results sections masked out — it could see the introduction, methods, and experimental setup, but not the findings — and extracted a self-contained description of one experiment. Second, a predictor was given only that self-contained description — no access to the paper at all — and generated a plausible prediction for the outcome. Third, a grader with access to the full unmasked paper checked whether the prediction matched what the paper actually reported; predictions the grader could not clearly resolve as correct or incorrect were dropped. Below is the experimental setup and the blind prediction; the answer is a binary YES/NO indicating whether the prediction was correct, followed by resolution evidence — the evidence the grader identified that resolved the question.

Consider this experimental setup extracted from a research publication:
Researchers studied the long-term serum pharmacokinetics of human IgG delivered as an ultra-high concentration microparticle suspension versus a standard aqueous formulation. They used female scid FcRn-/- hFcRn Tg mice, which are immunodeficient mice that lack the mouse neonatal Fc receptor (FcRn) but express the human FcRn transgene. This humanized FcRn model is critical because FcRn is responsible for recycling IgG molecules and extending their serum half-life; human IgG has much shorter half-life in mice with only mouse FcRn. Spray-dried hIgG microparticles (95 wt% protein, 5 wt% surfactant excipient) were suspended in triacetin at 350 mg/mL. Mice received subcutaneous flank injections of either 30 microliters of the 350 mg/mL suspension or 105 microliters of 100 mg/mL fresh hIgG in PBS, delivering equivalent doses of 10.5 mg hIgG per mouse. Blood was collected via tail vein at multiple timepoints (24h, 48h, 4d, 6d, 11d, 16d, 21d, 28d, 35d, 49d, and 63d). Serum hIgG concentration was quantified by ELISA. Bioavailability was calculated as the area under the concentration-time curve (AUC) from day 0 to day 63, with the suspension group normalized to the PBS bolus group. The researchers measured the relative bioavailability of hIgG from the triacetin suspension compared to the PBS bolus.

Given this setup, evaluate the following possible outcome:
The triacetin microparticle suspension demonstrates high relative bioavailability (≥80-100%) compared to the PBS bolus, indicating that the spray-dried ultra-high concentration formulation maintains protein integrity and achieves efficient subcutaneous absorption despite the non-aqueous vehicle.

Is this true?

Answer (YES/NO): YES